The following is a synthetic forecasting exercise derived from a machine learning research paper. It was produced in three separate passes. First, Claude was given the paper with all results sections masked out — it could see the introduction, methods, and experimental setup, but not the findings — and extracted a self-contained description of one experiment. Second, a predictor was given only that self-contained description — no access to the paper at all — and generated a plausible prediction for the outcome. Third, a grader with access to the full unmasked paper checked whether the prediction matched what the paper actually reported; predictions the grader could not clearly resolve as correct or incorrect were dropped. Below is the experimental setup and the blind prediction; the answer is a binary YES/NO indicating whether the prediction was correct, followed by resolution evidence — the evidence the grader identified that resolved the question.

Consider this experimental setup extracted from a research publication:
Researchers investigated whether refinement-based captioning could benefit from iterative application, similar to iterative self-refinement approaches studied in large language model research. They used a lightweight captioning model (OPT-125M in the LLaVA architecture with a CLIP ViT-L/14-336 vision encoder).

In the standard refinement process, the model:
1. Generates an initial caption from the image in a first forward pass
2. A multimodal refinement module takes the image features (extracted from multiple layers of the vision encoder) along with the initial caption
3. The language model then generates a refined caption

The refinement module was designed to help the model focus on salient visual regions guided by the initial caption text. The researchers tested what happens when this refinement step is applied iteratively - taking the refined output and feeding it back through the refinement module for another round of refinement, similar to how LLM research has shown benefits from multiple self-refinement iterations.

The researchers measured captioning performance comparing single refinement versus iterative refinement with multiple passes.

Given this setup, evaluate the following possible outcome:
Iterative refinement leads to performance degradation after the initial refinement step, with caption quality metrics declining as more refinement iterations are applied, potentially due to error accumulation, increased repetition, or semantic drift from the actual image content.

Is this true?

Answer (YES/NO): NO